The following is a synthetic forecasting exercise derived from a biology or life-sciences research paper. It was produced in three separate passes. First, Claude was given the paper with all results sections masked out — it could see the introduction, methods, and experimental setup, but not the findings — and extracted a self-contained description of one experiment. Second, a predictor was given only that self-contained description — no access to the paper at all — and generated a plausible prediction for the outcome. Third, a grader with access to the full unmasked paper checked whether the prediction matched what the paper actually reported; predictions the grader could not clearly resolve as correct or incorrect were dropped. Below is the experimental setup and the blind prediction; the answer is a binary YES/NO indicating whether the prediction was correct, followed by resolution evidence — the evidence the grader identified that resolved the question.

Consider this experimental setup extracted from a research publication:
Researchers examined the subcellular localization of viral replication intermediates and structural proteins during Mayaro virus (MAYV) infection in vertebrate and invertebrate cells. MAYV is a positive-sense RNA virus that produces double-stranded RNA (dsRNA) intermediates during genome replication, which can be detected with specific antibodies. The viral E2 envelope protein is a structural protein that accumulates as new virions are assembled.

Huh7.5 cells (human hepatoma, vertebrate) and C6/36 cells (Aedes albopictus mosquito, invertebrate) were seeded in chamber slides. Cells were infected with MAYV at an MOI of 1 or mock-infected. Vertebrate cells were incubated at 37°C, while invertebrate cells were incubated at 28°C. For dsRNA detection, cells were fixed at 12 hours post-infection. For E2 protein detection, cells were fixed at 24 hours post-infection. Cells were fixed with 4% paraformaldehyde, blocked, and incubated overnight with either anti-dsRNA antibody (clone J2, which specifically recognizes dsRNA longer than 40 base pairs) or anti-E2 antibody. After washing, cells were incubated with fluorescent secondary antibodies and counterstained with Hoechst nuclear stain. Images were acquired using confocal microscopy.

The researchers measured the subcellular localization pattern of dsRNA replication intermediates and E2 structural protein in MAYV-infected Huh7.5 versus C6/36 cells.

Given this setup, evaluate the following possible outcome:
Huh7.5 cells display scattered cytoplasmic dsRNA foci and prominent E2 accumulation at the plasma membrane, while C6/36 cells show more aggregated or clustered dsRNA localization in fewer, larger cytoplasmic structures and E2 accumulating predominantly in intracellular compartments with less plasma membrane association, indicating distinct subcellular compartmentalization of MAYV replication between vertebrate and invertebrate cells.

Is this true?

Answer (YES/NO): NO